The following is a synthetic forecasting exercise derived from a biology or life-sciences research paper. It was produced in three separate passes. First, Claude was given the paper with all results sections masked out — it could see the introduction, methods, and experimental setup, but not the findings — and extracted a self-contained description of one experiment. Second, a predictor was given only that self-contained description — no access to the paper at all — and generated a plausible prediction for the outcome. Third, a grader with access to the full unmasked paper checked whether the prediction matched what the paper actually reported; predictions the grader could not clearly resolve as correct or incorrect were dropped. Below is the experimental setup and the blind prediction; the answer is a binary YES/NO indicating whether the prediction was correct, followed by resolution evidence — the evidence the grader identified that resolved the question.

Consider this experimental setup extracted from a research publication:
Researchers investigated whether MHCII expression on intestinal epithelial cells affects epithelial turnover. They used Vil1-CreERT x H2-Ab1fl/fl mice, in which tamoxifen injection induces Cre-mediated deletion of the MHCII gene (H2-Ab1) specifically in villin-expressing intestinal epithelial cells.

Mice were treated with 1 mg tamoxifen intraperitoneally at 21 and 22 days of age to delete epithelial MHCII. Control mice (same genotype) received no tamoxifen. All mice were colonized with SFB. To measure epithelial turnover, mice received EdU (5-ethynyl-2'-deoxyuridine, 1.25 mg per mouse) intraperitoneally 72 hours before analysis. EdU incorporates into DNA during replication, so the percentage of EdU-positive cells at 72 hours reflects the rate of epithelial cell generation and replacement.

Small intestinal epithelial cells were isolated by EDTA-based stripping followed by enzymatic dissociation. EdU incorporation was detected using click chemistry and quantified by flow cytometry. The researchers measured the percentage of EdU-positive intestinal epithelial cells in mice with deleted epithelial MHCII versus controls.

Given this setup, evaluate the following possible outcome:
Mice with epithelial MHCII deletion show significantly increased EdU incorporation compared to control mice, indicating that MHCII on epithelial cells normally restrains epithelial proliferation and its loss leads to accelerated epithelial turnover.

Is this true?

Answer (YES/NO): NO